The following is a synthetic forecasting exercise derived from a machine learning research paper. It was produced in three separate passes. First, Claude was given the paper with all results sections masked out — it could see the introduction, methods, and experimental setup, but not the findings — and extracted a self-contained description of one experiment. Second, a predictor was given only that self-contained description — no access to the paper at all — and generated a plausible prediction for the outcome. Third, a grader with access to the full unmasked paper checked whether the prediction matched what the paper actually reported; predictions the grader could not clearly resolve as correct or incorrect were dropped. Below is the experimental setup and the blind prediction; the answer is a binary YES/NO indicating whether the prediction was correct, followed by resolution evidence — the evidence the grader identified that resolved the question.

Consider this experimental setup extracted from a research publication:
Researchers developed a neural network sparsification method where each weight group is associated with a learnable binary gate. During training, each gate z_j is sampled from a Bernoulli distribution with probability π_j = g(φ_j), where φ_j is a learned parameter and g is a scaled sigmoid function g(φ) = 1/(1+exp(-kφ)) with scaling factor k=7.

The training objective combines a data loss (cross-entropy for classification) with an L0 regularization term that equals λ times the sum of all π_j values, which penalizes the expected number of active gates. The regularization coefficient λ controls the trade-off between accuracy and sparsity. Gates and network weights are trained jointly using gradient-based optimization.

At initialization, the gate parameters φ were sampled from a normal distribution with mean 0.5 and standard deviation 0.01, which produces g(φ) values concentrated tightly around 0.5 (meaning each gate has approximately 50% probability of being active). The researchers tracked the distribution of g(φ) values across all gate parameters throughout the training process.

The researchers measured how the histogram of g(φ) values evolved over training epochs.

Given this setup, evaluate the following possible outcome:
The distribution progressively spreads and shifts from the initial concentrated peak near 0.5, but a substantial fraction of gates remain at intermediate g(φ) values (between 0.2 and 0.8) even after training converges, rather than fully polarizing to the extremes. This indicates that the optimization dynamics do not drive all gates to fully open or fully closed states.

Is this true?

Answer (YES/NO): NO